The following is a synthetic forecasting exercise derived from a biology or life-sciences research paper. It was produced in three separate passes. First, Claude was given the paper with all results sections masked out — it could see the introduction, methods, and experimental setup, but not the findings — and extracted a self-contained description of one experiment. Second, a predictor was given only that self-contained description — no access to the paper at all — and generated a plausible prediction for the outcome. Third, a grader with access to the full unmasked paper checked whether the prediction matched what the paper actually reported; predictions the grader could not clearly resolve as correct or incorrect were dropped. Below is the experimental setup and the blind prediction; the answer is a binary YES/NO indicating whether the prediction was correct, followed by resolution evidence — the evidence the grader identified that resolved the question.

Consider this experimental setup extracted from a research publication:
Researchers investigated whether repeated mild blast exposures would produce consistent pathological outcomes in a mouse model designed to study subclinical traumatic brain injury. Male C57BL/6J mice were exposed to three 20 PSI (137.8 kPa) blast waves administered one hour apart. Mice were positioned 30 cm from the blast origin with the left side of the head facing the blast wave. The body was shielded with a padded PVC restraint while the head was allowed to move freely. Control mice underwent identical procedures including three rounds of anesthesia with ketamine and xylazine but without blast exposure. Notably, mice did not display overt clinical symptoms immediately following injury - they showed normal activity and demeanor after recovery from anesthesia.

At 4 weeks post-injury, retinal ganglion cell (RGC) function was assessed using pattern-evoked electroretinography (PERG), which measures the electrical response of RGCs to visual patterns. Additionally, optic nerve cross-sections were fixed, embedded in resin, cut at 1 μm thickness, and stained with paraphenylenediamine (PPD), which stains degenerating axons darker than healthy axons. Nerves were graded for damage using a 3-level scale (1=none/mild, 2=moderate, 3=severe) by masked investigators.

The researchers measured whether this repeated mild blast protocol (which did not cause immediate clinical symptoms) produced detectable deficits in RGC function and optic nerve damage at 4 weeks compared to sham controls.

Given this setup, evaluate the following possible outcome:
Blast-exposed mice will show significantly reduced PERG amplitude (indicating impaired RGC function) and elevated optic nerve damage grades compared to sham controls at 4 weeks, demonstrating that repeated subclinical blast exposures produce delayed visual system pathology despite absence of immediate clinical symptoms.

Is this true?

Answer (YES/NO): YES